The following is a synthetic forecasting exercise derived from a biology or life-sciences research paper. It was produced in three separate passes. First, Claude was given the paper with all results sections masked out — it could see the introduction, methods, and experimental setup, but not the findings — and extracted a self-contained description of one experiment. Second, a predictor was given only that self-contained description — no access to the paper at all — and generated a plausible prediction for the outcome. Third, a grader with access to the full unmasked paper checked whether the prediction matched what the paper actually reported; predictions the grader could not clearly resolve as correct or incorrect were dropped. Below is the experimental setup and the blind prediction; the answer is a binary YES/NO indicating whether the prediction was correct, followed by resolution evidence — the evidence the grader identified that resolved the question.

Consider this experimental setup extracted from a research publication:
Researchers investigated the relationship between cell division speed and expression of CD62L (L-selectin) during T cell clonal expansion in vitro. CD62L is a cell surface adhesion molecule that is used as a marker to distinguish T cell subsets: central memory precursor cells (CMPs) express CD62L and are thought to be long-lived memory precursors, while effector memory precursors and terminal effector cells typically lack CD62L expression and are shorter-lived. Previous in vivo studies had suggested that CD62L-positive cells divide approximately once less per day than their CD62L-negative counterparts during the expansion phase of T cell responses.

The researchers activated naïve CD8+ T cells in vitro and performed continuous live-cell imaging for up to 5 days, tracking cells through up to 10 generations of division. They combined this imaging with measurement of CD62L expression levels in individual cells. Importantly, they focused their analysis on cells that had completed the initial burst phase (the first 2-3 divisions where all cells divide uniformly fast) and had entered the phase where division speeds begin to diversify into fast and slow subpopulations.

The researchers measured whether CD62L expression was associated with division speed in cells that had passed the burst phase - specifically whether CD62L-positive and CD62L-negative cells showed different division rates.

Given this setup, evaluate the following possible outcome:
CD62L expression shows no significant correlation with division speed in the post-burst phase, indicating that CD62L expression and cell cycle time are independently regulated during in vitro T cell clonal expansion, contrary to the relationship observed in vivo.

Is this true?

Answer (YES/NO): NO